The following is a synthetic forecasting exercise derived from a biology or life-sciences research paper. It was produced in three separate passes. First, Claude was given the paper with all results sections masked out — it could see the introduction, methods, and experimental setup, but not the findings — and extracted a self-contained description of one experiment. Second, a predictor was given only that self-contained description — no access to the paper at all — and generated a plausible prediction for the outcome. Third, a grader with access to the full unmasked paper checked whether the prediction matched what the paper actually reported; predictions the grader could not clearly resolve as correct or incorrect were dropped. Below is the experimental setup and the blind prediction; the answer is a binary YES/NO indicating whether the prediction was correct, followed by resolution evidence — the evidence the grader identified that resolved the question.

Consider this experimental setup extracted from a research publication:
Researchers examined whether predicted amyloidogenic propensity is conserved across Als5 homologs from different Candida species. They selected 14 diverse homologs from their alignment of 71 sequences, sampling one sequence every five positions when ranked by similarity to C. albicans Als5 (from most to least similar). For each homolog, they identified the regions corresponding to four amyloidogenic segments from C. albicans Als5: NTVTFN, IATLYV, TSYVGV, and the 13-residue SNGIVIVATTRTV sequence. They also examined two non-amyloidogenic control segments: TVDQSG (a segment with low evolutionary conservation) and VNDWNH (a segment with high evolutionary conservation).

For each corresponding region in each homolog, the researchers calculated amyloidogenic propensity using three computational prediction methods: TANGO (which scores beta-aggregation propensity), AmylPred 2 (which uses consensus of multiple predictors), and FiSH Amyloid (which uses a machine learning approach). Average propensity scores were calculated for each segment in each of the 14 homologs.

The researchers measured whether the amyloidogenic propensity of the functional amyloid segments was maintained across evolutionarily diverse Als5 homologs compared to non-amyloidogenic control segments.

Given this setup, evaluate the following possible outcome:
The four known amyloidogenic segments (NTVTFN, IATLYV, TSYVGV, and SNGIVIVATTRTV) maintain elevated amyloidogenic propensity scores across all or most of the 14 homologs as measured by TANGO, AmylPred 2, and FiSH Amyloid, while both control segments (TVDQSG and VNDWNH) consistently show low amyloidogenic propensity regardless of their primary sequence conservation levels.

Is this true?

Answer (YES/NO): NO